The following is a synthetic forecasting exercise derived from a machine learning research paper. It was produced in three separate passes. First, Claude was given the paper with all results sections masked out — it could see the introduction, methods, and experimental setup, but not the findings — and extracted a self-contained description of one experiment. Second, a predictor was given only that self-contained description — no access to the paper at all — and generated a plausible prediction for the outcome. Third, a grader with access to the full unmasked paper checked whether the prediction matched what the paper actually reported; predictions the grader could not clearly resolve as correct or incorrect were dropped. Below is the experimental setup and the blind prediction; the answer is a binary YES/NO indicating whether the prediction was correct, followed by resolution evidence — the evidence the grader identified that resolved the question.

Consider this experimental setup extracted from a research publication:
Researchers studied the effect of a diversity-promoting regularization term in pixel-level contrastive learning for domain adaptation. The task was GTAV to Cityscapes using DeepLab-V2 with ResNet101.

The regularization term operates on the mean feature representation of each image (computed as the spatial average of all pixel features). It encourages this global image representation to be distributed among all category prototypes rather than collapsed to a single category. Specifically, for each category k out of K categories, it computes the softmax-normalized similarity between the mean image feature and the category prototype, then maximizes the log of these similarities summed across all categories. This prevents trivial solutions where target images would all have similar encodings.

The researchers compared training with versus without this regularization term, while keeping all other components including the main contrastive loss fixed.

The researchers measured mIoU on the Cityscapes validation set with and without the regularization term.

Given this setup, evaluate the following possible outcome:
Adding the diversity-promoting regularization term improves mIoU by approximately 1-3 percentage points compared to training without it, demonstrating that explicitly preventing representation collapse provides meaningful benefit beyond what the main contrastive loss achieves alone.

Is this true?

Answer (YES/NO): NO